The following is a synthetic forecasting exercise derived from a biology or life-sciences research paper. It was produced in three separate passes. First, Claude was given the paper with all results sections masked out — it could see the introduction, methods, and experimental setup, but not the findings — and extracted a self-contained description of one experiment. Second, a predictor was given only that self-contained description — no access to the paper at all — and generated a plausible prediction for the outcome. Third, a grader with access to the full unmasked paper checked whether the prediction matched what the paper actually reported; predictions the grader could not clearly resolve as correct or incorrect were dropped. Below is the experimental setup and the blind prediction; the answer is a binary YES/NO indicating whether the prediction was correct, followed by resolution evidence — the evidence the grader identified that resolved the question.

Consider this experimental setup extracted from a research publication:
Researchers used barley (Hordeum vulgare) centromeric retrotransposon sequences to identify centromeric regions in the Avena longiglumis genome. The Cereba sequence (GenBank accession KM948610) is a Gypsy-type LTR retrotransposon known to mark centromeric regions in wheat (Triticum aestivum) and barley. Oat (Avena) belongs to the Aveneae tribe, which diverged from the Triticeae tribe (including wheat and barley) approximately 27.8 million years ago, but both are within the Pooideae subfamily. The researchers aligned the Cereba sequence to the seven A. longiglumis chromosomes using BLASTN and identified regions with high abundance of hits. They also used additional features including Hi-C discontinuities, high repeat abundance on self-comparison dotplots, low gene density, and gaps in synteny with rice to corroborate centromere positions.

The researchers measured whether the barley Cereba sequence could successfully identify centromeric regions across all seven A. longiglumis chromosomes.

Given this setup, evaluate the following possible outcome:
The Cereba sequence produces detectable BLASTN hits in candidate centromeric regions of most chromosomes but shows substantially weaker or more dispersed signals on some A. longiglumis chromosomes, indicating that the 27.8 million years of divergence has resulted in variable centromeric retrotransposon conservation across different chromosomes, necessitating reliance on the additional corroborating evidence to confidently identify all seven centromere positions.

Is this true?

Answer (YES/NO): NO